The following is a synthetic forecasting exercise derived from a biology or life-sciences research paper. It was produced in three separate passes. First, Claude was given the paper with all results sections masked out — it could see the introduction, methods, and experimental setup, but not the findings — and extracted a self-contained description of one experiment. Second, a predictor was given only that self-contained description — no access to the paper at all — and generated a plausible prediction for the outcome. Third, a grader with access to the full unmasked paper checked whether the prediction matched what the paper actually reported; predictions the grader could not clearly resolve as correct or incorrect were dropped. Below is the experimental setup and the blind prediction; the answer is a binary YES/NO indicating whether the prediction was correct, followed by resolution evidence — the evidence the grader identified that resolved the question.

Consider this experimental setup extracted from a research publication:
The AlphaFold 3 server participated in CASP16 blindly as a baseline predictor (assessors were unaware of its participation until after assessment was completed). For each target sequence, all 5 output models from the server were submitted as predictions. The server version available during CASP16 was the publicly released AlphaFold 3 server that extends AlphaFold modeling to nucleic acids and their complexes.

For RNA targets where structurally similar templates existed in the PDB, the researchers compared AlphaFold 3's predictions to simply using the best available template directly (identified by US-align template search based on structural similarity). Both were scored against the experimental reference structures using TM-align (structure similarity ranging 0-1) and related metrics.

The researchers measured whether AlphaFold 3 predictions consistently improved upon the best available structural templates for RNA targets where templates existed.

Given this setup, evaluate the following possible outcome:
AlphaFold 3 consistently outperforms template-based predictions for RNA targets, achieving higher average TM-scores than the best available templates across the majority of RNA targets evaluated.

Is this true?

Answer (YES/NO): NO